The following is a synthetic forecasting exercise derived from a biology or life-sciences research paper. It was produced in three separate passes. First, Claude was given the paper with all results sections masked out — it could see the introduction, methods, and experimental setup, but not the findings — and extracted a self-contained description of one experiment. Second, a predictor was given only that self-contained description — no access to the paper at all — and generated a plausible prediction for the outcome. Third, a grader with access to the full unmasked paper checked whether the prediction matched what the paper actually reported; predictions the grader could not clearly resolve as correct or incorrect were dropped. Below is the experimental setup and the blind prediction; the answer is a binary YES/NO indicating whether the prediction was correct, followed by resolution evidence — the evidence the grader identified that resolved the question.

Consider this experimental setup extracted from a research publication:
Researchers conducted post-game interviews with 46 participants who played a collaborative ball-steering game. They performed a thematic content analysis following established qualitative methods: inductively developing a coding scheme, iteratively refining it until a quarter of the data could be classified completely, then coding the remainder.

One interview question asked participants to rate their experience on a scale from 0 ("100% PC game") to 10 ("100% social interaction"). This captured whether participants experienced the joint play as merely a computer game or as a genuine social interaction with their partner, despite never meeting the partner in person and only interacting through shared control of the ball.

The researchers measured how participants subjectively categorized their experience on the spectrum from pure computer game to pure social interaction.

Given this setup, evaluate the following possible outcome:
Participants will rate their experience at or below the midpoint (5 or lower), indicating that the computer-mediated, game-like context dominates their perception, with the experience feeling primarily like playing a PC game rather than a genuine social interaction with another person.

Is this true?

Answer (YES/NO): NO